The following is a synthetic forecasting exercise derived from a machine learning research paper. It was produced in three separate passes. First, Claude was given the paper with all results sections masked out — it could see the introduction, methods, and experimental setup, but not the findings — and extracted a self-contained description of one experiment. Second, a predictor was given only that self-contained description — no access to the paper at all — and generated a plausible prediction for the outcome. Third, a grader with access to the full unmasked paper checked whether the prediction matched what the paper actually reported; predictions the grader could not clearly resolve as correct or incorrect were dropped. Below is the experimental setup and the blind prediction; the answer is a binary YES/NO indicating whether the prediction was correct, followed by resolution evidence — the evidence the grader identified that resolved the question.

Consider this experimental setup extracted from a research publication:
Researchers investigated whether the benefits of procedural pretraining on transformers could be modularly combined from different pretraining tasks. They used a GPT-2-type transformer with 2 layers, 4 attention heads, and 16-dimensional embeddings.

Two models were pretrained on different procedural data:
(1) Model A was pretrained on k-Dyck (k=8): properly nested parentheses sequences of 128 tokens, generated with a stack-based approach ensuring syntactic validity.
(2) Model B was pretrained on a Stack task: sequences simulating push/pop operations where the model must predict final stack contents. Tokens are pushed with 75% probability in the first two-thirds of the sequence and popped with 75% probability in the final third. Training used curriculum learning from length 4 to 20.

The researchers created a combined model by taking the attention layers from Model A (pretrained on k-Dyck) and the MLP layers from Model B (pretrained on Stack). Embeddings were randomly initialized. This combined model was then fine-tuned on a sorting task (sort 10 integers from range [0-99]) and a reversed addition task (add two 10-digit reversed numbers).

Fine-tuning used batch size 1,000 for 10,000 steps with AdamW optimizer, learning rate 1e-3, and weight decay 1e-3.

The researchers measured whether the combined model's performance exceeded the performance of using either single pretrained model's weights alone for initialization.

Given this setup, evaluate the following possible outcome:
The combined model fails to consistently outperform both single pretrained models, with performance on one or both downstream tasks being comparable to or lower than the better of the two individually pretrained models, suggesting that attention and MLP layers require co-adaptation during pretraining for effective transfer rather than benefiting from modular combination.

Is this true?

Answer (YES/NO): NO